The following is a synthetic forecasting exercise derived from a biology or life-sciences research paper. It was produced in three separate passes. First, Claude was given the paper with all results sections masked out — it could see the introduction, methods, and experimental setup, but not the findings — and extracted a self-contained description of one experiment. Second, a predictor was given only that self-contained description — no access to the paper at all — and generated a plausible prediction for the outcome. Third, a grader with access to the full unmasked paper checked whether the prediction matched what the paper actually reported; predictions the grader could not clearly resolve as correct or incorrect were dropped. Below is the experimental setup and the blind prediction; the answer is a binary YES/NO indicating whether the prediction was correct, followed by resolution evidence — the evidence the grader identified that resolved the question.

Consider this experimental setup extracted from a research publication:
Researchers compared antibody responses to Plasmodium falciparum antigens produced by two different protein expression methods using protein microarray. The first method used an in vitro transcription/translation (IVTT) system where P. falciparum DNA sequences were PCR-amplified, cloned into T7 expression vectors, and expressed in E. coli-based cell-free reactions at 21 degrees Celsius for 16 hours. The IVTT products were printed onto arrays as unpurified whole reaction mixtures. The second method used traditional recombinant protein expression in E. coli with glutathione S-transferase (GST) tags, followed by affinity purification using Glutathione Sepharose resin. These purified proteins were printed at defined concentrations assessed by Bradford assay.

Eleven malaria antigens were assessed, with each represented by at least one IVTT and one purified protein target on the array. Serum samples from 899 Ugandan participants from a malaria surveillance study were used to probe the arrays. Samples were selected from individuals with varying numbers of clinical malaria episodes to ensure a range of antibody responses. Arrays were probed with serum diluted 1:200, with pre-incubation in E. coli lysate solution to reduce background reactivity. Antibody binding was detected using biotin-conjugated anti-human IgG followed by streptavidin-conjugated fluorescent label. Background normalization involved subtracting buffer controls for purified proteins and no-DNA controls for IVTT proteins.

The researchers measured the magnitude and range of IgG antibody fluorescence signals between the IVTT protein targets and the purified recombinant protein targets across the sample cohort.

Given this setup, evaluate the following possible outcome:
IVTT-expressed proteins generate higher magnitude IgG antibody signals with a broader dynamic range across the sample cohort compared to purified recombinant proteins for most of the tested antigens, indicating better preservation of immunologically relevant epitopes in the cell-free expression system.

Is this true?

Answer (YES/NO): NO